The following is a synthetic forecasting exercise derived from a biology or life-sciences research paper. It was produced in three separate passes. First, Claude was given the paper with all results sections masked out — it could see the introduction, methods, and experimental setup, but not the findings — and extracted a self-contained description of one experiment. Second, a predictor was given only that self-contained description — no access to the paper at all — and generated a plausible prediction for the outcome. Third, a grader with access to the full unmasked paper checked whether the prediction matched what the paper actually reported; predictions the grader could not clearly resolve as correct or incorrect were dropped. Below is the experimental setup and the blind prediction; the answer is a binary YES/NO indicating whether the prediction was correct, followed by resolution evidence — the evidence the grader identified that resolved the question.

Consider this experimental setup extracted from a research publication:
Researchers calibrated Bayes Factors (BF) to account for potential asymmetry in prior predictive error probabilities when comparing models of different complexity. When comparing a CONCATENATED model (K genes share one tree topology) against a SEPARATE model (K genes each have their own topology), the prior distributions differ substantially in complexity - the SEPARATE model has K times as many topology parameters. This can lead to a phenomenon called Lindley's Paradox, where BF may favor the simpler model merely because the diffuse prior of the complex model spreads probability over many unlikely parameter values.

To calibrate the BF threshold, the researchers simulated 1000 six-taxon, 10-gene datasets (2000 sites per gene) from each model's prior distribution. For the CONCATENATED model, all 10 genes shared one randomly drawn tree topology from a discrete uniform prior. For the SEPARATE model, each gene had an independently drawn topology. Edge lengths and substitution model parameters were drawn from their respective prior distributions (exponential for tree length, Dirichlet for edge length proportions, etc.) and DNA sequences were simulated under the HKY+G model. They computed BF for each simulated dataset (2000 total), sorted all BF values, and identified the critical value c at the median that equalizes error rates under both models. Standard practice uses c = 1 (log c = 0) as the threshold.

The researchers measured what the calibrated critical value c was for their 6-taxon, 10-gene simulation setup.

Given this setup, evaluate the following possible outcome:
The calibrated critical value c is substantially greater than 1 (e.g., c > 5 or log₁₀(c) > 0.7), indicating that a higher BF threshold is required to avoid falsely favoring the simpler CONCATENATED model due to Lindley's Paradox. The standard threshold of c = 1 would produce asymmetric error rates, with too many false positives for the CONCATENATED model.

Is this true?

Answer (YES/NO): NO